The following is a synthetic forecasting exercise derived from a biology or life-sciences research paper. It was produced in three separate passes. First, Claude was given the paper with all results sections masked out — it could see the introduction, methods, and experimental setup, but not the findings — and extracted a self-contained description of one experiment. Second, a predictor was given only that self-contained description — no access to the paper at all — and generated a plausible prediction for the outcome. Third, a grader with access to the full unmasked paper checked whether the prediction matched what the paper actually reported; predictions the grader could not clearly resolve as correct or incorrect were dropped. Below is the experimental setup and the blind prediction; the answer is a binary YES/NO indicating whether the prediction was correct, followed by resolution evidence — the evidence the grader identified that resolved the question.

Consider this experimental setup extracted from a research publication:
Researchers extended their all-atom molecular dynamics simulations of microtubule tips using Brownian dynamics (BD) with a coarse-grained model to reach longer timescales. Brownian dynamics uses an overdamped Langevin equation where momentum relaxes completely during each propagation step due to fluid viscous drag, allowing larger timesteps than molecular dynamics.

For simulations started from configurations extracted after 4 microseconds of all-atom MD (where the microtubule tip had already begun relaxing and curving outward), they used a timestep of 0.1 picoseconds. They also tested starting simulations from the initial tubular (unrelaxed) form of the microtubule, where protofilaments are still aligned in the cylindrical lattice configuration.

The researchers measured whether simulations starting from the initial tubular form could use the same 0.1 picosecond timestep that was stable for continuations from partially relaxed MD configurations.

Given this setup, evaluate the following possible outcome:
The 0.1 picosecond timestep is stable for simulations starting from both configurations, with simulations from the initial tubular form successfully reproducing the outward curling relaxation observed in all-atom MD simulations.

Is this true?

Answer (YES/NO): NO